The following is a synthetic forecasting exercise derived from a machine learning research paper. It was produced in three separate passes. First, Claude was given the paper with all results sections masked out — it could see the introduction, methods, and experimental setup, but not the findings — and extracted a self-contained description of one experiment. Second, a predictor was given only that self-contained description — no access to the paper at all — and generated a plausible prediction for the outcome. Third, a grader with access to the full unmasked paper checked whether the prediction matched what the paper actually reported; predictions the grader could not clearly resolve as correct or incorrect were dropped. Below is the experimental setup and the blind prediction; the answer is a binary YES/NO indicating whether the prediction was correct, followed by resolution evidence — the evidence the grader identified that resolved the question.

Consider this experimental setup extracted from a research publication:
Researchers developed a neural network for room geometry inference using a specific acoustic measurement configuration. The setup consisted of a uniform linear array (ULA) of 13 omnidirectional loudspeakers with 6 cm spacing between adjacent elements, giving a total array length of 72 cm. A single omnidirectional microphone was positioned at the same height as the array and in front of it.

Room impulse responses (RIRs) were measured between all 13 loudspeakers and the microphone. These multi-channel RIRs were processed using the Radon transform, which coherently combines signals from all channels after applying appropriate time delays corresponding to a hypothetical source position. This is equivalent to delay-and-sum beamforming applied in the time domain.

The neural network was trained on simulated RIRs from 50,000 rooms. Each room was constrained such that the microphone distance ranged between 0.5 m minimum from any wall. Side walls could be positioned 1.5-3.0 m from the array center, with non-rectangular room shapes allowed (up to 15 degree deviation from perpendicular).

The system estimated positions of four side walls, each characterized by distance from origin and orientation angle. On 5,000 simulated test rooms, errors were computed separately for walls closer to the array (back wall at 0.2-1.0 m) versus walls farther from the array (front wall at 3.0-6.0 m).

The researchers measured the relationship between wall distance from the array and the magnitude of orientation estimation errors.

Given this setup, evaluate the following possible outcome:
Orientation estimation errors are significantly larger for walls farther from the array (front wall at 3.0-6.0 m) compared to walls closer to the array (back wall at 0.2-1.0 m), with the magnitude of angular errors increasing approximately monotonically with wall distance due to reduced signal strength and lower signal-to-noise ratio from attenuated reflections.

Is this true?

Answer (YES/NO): YES